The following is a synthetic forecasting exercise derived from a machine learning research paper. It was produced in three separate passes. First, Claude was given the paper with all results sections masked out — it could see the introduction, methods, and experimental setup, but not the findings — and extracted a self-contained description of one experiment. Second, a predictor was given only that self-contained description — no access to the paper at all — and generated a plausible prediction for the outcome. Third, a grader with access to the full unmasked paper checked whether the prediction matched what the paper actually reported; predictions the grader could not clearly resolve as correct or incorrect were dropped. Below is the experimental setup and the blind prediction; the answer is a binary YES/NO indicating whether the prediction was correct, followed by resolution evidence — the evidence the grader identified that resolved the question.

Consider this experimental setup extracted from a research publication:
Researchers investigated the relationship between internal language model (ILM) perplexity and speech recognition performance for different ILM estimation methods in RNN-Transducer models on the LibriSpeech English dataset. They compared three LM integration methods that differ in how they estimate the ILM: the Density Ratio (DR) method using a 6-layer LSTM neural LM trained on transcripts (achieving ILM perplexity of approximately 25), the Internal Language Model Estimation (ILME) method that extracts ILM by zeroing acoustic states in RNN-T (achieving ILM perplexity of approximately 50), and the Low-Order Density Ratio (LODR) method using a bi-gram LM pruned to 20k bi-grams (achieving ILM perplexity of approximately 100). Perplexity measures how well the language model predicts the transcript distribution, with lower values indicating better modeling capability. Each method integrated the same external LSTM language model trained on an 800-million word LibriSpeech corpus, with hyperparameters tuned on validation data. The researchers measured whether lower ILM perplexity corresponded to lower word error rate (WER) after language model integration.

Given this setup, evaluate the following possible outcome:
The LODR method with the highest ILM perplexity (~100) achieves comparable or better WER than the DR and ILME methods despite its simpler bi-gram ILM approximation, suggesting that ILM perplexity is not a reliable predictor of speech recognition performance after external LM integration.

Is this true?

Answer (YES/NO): YES